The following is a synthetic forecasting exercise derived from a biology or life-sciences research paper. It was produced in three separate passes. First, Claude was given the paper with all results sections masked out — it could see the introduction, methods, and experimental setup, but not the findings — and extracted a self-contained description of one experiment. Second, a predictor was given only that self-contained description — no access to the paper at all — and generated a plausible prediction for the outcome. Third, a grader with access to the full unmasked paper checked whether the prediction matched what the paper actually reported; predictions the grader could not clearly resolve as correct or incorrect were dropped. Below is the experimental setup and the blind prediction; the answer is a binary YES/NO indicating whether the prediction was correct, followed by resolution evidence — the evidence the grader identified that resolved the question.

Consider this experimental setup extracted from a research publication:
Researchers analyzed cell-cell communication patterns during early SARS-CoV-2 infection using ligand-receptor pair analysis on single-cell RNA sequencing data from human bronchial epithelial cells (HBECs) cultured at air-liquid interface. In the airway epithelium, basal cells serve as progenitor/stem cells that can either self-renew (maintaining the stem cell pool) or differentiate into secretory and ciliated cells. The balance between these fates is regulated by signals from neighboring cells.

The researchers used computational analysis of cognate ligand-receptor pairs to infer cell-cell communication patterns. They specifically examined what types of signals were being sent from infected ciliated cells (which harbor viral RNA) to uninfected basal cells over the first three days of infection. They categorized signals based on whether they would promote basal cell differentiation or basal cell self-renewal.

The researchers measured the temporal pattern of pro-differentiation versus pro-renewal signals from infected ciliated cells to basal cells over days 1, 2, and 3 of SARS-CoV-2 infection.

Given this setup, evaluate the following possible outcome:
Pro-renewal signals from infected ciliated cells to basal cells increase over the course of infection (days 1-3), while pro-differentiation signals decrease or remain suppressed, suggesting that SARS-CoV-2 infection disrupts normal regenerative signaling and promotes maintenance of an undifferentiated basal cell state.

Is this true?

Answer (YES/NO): NO